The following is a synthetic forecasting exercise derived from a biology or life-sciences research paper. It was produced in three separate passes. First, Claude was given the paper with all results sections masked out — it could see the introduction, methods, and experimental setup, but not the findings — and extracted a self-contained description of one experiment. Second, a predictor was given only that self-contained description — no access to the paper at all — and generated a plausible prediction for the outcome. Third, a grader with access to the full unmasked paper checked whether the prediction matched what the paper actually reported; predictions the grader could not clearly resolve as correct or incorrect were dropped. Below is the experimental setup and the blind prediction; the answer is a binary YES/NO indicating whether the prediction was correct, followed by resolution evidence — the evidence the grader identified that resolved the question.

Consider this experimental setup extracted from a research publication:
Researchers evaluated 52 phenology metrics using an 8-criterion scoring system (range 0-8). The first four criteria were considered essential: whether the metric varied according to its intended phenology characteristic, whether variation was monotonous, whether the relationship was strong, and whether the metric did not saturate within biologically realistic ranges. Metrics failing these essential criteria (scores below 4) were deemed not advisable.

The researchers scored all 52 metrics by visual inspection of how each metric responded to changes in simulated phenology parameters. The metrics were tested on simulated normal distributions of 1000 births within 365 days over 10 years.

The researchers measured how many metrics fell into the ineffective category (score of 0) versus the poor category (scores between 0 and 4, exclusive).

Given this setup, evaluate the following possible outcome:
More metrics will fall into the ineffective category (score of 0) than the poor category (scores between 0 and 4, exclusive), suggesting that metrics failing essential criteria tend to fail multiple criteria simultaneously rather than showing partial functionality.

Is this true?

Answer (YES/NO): NO